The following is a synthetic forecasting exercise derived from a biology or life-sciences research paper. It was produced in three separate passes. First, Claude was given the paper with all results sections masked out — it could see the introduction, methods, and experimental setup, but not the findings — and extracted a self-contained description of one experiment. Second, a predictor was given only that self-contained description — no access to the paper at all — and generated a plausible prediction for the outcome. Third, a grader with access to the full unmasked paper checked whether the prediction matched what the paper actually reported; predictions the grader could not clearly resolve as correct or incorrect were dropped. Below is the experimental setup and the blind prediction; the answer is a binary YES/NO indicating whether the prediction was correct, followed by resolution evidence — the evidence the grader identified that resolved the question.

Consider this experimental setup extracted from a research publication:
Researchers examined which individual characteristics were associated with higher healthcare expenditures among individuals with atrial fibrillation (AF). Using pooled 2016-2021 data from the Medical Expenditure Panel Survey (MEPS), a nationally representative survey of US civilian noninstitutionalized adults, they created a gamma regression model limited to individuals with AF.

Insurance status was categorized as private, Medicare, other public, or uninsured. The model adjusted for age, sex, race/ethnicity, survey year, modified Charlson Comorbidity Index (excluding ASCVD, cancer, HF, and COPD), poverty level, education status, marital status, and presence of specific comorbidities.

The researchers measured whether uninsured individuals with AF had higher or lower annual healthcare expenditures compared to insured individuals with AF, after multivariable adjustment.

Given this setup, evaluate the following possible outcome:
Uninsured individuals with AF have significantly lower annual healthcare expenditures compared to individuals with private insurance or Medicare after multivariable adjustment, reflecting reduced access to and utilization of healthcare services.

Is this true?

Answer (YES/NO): NO